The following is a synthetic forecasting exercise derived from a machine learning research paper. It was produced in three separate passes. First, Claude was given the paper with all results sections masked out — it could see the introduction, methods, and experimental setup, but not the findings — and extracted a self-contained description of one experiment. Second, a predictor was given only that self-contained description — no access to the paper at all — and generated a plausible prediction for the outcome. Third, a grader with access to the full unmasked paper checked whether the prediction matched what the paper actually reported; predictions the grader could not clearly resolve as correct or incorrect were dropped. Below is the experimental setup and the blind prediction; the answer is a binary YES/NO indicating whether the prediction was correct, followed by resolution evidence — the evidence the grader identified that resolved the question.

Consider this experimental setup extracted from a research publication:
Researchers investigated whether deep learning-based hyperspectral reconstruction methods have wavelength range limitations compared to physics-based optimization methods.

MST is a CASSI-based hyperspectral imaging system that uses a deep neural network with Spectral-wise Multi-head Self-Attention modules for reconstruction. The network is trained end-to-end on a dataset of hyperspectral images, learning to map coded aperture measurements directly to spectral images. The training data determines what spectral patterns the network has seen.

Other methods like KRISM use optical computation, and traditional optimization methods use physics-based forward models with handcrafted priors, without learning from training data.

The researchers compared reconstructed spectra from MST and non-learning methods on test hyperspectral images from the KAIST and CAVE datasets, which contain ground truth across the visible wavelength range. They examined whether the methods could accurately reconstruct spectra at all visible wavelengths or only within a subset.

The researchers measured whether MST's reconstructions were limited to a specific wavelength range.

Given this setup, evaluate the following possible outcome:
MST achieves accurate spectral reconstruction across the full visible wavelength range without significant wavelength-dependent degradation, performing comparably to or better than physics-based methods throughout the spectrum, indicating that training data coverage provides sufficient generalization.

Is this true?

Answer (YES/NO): NO